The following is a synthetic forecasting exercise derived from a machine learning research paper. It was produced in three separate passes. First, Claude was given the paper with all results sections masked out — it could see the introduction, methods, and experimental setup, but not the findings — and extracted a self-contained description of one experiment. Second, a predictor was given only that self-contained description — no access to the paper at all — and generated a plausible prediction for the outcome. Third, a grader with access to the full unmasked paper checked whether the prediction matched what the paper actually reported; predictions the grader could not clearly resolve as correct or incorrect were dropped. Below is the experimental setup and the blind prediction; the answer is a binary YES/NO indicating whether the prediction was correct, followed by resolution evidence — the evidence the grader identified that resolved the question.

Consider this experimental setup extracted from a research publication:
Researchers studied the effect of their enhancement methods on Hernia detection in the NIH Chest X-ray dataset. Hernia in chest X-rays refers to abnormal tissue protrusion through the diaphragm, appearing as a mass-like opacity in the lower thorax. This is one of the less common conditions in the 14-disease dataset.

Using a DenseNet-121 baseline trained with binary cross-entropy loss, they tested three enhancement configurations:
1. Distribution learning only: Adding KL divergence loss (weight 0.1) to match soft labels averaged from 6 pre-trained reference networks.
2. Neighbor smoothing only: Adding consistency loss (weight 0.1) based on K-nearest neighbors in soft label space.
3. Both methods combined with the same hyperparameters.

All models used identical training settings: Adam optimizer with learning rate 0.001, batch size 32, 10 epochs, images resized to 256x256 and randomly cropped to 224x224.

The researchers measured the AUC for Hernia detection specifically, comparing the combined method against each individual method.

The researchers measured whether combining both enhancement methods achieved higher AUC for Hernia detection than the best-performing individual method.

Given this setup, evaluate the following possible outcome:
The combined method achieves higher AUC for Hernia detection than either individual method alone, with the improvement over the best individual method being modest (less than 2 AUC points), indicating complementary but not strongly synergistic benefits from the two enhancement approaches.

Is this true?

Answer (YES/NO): NO